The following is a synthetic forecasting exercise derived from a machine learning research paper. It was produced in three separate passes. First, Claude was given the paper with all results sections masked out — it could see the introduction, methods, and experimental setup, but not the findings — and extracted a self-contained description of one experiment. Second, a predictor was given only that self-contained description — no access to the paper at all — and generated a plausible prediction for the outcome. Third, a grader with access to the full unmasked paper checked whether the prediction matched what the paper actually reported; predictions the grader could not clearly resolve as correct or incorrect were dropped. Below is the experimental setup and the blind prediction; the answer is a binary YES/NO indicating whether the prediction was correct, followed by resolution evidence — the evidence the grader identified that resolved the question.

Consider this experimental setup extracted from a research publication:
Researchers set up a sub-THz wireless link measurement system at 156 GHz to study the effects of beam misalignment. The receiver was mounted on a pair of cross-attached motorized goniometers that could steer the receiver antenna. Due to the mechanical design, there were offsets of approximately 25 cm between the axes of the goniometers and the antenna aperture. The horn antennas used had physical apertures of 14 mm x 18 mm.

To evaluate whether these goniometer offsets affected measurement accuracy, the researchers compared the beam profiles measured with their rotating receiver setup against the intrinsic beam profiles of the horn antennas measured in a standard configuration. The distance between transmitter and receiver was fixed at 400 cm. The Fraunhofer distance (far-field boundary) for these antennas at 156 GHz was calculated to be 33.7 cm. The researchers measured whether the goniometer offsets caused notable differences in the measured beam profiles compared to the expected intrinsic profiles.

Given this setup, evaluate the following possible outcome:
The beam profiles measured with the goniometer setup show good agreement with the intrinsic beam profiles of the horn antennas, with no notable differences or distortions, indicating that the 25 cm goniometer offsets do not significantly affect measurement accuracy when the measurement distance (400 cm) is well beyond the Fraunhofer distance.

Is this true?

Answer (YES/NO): YES